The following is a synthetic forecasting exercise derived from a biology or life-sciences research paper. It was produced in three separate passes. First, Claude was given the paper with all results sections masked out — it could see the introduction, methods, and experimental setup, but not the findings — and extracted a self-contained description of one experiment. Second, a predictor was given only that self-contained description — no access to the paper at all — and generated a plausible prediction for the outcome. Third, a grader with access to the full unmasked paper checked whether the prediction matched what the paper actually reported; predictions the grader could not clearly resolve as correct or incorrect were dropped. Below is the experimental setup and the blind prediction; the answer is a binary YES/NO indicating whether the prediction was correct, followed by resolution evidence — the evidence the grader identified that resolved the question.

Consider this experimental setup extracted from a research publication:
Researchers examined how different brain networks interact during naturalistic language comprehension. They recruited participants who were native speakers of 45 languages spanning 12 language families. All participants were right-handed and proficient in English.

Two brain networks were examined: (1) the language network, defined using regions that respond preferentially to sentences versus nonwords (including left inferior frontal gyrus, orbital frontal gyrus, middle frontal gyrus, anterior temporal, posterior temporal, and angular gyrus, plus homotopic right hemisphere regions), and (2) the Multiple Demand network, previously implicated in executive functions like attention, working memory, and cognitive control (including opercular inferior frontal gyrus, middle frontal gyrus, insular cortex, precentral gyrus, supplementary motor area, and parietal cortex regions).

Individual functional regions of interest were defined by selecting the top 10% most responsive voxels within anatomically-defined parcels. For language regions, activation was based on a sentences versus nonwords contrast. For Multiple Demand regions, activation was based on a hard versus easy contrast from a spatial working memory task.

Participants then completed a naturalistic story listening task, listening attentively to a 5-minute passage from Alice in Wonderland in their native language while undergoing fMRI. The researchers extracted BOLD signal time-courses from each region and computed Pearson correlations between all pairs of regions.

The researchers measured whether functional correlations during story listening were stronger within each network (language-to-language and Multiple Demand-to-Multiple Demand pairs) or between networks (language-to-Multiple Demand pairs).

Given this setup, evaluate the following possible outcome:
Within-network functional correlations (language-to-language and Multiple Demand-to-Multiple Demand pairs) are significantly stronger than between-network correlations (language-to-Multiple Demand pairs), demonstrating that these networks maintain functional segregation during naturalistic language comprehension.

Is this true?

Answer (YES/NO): YES